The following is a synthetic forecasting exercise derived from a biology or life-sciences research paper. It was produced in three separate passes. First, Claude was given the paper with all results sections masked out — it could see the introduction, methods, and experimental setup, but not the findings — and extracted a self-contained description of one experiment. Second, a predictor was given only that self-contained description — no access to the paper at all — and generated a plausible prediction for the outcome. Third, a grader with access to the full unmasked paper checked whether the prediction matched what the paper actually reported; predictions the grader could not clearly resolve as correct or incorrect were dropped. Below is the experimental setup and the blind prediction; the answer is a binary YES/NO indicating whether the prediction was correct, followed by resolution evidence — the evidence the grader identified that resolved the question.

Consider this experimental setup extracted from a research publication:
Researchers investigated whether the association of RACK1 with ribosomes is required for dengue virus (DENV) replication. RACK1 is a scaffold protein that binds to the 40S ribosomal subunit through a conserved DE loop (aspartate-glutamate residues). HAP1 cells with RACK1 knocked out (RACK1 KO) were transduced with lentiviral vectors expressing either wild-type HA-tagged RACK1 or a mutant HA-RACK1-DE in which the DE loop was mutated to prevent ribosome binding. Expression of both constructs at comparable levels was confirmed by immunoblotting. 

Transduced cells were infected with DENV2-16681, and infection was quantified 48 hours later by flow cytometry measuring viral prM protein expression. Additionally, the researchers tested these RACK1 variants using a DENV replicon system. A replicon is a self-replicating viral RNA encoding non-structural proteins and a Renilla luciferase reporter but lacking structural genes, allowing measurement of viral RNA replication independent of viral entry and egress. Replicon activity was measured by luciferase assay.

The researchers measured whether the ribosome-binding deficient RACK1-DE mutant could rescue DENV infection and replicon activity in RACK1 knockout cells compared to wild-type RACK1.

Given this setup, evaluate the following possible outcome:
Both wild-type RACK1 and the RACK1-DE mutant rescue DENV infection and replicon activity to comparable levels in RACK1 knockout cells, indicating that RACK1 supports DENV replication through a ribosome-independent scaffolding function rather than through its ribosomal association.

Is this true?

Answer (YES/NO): NO